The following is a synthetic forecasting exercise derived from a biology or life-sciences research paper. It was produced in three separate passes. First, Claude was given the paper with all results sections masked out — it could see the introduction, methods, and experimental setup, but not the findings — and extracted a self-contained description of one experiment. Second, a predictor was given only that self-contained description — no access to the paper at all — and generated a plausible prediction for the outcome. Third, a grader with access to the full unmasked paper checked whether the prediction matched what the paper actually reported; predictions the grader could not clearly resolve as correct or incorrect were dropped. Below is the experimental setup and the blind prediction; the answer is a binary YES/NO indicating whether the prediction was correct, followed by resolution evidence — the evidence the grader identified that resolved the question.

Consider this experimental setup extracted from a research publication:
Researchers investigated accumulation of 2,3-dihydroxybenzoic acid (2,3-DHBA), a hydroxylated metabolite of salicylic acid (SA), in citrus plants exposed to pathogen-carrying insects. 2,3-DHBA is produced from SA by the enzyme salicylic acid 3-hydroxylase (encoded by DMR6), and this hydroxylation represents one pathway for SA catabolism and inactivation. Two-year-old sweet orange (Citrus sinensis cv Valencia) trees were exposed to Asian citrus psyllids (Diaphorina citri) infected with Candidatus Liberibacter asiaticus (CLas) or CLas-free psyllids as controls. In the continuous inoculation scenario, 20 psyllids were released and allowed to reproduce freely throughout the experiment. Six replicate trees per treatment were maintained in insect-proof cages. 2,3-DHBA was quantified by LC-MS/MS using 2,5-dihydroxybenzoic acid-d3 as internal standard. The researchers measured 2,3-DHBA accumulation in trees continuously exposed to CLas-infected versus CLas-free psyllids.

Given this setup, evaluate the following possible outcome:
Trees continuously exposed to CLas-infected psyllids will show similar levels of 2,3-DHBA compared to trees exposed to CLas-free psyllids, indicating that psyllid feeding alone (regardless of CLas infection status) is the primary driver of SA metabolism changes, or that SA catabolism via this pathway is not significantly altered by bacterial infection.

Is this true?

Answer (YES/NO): NO